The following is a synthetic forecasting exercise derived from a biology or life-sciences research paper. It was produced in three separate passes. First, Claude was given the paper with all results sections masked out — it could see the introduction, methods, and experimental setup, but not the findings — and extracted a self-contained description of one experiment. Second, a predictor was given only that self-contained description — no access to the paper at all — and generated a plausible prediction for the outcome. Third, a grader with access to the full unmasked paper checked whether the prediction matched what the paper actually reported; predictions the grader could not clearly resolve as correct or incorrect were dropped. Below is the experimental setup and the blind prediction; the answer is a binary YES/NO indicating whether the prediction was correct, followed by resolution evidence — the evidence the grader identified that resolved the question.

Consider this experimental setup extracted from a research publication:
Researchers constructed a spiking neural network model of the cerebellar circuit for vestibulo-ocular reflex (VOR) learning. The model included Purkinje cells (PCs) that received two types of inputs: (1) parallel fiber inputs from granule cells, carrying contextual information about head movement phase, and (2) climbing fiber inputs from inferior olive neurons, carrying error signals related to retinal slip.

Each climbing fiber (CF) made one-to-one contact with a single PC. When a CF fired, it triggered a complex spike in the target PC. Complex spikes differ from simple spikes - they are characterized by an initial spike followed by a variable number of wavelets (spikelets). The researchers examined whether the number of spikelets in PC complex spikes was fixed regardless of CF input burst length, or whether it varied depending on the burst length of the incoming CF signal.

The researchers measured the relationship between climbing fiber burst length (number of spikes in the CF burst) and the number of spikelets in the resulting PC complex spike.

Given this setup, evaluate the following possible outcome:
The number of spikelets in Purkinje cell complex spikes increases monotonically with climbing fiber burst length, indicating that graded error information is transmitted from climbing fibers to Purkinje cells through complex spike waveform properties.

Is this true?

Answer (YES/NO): YES